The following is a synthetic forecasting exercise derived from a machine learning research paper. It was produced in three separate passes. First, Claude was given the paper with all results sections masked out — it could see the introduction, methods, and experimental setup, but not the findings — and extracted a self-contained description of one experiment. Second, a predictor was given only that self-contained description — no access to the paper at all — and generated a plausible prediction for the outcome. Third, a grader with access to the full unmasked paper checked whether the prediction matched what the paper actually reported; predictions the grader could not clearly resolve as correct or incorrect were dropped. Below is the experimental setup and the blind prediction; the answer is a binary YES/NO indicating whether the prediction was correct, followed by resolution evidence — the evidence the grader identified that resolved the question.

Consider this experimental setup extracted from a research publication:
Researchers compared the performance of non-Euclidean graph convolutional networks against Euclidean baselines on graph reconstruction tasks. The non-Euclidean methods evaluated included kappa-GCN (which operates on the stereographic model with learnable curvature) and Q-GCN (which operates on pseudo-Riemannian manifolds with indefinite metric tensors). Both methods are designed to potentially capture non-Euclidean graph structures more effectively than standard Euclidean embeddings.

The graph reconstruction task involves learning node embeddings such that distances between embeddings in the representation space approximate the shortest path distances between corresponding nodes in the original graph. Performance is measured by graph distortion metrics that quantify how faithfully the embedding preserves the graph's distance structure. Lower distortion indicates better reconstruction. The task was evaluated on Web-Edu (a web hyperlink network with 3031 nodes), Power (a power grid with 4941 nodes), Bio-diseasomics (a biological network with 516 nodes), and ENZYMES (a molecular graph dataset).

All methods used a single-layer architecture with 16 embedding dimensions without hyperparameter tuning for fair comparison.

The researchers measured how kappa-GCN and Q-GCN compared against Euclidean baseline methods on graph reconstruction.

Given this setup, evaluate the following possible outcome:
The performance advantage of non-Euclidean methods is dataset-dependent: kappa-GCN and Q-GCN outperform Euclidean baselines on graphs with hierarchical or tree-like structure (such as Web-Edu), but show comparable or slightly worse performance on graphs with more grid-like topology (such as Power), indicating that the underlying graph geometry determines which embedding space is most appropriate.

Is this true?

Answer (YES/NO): NO